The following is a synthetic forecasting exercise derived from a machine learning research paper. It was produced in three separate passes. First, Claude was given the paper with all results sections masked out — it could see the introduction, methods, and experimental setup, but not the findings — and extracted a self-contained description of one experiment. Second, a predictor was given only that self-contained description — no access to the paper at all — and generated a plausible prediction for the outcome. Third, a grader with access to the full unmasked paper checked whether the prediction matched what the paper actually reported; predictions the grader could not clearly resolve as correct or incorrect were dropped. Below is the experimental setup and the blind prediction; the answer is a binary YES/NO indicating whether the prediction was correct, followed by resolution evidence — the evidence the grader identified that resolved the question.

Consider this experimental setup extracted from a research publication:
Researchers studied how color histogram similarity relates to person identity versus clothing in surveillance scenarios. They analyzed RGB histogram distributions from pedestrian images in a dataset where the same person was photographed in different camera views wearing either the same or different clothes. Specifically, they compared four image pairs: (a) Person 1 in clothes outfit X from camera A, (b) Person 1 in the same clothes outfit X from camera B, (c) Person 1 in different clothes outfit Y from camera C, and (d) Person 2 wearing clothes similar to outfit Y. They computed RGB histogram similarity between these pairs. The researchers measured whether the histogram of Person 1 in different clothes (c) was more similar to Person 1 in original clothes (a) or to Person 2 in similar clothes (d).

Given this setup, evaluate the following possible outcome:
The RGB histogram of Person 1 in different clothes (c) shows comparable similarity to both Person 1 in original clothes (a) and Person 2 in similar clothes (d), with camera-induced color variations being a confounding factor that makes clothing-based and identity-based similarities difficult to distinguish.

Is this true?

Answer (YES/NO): NO